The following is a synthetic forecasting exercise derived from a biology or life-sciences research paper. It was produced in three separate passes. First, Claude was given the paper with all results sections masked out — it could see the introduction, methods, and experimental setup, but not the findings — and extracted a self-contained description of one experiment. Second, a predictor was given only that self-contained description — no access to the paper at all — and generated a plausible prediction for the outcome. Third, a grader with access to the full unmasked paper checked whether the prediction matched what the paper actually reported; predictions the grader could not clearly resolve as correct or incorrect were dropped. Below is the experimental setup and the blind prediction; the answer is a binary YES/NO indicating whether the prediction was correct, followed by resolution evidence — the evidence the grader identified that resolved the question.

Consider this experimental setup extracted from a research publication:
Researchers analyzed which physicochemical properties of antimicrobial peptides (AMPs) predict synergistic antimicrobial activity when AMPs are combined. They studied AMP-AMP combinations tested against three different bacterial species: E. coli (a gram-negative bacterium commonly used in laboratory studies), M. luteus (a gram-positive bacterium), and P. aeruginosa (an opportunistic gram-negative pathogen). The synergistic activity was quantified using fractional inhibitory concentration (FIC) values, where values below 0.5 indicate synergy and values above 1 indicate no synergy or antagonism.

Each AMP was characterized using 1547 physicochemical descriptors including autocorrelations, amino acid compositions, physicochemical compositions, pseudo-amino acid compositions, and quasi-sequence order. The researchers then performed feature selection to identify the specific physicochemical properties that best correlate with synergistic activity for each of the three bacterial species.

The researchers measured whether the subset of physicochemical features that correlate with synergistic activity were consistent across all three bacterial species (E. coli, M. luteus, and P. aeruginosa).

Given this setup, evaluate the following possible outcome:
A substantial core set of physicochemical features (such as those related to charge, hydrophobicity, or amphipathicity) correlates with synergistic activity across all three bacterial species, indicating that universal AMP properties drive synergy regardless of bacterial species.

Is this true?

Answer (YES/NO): NO